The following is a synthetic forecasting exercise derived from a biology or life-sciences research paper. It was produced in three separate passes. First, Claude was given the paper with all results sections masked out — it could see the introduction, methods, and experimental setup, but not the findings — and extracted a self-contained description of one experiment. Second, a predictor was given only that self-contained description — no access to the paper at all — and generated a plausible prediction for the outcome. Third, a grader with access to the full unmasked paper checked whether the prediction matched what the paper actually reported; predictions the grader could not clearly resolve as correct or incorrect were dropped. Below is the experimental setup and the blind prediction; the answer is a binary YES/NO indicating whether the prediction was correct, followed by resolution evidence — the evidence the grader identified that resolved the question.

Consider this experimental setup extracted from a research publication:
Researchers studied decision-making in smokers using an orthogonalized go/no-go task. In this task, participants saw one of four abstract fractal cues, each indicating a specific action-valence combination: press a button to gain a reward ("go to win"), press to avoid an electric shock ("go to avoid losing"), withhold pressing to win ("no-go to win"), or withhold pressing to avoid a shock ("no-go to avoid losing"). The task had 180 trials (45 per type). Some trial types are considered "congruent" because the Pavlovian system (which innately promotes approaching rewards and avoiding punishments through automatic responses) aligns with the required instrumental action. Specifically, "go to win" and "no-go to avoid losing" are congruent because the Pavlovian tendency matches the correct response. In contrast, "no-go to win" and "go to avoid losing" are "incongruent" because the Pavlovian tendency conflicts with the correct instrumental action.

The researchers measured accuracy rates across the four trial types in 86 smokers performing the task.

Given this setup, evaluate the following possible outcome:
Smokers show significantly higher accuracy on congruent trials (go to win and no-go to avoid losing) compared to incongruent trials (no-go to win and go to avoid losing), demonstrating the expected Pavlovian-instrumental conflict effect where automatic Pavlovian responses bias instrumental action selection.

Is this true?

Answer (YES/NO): YES